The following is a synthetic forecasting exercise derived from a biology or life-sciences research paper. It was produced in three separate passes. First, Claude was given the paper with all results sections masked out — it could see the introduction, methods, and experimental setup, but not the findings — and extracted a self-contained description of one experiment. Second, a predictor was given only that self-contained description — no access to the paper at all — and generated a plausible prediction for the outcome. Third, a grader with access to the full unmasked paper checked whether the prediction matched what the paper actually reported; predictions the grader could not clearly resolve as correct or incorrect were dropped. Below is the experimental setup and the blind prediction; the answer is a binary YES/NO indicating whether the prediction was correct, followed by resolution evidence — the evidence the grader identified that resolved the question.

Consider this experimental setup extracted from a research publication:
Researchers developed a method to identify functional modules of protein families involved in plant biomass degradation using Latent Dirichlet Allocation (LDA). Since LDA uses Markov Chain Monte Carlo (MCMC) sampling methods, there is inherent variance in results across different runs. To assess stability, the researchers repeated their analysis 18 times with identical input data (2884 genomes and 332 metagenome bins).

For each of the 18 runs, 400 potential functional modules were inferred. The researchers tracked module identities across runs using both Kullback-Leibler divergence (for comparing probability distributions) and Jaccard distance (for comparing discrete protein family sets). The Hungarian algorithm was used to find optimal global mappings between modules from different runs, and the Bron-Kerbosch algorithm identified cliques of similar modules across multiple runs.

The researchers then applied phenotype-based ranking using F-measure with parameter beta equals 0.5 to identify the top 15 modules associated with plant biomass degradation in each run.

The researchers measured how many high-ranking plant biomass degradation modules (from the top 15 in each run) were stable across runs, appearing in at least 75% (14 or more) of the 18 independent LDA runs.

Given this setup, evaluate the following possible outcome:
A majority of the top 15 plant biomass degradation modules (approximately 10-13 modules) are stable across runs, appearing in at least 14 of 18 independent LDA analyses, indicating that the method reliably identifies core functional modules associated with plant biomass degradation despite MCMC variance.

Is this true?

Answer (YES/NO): NO